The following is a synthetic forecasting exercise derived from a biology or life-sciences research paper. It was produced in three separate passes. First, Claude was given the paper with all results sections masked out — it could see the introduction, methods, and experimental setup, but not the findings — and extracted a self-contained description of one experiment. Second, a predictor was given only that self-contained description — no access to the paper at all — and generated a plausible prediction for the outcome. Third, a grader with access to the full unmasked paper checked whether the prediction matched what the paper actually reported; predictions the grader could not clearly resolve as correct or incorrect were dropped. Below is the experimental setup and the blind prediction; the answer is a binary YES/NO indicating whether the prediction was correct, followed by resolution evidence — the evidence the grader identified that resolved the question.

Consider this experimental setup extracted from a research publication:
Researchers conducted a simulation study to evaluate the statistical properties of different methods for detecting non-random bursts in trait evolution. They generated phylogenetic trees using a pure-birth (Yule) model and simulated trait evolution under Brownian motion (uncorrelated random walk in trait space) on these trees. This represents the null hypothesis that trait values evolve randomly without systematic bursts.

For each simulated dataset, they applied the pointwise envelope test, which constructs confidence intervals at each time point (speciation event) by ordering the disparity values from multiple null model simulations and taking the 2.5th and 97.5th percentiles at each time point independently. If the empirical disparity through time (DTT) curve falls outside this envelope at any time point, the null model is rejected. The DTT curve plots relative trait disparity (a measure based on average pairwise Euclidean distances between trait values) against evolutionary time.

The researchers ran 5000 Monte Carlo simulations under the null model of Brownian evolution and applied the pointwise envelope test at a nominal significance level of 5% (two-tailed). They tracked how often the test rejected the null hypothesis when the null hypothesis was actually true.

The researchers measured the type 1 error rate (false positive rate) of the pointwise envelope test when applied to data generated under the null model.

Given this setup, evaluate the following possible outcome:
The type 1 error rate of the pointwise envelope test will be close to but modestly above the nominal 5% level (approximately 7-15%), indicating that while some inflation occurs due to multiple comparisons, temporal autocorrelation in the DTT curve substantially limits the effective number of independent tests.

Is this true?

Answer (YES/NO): NO